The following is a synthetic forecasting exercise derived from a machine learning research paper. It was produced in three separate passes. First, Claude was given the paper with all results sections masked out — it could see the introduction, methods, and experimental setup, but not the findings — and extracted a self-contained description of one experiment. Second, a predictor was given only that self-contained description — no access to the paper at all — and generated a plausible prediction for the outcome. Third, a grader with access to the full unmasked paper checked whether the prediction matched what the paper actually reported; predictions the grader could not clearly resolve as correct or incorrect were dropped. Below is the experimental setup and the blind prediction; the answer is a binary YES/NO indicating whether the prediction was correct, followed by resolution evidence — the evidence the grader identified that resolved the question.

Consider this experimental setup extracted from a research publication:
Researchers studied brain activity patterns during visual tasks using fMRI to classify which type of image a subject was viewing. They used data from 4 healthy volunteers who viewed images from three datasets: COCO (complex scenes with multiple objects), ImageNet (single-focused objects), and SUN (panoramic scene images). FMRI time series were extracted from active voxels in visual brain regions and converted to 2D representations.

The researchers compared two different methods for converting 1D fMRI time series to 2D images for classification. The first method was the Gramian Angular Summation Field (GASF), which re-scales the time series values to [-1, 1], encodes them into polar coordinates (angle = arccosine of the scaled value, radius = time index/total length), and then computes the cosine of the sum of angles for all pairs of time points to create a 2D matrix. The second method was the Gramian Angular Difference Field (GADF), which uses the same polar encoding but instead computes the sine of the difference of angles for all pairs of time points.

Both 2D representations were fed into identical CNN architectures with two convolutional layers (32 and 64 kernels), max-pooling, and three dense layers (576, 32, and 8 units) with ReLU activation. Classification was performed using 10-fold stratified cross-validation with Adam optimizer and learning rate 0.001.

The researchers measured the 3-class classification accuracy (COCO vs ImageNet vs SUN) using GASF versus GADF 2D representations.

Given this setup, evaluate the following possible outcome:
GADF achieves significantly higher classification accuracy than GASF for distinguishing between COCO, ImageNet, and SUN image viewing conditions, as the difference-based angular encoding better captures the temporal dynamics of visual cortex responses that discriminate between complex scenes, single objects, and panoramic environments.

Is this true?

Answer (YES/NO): NO